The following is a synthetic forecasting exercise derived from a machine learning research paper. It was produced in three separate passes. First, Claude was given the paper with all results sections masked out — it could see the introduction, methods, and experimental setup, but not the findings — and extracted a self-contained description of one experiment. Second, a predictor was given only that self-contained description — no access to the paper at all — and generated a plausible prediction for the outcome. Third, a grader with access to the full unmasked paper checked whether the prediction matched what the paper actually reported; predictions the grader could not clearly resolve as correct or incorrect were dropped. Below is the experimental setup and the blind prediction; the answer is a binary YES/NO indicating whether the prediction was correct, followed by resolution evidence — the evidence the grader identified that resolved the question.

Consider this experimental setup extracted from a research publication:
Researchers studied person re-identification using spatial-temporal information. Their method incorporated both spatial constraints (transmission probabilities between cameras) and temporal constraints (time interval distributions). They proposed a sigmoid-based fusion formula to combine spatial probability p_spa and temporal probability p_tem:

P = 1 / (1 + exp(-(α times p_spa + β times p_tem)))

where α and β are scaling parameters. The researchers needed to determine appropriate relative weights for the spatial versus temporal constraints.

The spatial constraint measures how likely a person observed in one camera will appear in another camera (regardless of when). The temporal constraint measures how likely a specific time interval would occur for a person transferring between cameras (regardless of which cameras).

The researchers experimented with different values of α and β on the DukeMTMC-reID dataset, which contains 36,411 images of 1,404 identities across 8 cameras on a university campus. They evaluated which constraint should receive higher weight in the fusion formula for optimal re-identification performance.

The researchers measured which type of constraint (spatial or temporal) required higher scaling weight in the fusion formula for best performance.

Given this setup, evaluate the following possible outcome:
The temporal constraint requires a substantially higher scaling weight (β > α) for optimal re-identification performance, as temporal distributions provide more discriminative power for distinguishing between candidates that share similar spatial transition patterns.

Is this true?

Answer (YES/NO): YES